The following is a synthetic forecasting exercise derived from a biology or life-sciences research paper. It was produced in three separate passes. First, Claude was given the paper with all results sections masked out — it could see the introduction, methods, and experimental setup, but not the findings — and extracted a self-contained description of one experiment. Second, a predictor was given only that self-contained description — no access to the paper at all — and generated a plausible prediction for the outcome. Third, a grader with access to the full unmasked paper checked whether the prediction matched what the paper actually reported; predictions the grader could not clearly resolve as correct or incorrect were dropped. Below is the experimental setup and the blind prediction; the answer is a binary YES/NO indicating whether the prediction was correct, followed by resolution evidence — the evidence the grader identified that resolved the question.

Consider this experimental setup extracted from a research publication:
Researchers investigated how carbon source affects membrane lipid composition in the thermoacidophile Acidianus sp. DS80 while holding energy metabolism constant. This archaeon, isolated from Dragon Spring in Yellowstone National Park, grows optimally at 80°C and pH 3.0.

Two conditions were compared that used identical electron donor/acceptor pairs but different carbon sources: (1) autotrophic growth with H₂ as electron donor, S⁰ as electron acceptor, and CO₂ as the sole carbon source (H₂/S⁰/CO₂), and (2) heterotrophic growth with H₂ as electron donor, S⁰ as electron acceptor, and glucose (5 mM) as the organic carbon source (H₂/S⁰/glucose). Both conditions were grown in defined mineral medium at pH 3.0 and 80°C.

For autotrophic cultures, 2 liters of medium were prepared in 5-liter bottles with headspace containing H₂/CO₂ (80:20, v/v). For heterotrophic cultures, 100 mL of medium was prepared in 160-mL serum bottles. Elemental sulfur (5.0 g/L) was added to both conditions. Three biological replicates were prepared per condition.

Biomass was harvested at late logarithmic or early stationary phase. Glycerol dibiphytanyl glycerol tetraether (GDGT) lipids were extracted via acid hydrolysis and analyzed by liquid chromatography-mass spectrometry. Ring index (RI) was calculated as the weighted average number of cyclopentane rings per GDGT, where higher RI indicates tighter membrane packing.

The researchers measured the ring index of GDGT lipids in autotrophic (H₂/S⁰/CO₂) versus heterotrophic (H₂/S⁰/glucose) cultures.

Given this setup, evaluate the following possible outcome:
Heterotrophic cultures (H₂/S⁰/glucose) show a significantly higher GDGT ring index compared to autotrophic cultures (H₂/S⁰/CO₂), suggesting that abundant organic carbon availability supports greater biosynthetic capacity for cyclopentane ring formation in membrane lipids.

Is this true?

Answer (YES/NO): NO